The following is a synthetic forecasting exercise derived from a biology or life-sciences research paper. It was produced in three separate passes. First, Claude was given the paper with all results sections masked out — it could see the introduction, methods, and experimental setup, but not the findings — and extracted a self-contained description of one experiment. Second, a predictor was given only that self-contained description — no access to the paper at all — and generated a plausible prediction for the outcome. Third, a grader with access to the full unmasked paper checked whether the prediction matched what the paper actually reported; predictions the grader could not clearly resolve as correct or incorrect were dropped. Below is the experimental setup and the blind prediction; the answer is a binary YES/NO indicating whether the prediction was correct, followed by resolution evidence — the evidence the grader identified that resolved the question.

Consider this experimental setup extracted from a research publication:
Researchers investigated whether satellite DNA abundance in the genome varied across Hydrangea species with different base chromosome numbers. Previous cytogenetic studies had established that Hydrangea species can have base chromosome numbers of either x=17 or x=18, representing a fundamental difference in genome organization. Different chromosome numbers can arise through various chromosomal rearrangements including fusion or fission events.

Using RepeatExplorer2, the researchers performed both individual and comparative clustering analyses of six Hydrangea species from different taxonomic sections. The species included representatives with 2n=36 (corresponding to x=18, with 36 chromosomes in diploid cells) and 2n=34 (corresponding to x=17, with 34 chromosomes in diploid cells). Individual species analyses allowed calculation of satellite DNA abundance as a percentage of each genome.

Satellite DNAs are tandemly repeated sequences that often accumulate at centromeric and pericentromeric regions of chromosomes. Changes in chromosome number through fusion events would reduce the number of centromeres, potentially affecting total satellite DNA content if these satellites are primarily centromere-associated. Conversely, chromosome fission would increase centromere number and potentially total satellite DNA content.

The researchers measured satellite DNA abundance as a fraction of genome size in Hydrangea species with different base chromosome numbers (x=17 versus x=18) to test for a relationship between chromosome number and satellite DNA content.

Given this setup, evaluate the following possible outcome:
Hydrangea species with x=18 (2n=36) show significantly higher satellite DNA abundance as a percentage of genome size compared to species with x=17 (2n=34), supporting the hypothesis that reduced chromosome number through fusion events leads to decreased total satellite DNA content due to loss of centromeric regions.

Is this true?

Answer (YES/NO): NO